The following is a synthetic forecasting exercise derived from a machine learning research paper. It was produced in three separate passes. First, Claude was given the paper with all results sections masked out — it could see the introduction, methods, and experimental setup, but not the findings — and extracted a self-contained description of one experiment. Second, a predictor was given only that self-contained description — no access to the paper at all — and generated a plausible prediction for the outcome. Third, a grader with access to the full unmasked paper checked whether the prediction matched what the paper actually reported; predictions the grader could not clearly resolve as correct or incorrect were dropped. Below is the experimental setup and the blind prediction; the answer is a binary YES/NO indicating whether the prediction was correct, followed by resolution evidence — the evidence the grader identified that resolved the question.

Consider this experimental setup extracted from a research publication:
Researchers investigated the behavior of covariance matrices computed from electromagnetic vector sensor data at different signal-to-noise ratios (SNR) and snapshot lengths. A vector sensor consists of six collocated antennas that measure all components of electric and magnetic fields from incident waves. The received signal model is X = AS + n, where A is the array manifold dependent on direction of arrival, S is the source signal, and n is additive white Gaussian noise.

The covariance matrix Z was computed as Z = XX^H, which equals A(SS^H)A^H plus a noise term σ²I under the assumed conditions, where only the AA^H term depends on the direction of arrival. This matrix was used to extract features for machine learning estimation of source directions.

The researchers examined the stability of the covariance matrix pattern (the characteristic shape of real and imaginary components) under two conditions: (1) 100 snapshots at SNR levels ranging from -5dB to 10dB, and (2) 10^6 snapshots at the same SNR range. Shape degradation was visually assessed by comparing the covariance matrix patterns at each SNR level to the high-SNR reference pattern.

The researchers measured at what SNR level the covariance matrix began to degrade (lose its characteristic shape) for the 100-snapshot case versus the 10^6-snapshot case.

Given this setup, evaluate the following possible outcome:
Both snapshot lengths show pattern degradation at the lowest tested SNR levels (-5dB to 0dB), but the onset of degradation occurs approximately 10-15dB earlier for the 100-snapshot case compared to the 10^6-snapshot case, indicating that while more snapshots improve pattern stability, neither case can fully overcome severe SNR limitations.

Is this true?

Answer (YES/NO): NO